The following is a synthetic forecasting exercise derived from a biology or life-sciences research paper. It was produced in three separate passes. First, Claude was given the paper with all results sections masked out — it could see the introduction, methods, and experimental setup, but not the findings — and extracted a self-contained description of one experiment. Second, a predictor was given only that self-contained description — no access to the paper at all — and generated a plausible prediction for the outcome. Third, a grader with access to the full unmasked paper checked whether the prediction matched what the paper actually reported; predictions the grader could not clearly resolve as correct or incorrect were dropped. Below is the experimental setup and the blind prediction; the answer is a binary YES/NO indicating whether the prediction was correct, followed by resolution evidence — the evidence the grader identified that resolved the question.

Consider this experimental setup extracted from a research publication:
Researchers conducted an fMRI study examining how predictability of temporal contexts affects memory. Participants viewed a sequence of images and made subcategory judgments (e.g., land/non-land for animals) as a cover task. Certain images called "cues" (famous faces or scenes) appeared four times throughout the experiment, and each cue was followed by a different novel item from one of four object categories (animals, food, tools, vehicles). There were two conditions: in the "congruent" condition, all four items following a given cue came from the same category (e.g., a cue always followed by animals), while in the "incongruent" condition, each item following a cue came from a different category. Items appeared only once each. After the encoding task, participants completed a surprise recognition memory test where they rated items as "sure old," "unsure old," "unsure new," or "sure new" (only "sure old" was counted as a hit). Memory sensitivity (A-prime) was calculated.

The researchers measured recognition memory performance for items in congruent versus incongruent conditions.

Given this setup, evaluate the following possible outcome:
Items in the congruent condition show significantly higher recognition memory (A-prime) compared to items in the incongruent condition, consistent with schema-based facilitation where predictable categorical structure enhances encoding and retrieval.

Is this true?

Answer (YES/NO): NO